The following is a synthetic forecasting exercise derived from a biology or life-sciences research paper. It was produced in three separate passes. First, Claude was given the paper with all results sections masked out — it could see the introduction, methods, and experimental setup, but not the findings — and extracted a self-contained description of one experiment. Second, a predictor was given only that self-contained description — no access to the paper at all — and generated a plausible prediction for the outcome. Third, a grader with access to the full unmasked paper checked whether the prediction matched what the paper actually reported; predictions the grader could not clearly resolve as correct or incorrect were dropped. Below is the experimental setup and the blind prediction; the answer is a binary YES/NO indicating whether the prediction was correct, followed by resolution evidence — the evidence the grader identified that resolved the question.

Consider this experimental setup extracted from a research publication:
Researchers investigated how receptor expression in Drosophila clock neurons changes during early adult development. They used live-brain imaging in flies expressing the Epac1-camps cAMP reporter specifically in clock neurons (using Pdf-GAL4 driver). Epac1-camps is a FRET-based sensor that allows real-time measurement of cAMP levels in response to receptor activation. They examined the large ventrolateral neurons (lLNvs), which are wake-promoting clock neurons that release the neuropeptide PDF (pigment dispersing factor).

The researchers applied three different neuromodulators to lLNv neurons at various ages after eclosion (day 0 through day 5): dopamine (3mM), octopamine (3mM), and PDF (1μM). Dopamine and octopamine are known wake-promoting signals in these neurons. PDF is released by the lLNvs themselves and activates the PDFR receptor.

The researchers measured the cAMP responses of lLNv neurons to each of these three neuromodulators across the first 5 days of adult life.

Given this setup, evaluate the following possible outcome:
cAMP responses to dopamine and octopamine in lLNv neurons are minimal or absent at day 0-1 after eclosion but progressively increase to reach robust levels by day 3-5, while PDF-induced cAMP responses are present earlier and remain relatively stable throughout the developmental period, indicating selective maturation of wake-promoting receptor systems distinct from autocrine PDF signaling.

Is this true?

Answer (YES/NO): NO